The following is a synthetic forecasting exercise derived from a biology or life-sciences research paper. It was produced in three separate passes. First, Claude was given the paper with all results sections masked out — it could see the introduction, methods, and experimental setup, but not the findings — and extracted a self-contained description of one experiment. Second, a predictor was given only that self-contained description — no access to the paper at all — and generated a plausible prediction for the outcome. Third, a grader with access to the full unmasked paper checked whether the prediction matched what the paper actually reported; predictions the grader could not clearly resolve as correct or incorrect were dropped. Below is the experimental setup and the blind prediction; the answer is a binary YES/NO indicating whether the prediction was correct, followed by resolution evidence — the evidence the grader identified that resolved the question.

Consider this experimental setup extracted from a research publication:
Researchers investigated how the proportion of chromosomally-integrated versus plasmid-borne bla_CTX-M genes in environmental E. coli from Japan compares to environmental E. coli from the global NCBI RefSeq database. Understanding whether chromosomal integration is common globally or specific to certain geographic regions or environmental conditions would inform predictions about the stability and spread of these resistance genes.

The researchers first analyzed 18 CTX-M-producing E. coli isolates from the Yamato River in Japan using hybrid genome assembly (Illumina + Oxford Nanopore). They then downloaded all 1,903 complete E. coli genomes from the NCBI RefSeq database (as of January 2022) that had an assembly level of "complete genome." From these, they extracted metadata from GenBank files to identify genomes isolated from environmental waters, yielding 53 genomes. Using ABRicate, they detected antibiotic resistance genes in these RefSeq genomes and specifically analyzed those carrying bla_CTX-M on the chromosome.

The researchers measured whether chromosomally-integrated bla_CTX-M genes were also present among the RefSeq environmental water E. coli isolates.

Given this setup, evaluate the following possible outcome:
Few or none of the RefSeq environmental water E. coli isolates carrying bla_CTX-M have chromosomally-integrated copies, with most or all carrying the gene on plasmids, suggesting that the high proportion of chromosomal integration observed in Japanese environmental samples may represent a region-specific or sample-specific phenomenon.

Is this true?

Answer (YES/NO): NO